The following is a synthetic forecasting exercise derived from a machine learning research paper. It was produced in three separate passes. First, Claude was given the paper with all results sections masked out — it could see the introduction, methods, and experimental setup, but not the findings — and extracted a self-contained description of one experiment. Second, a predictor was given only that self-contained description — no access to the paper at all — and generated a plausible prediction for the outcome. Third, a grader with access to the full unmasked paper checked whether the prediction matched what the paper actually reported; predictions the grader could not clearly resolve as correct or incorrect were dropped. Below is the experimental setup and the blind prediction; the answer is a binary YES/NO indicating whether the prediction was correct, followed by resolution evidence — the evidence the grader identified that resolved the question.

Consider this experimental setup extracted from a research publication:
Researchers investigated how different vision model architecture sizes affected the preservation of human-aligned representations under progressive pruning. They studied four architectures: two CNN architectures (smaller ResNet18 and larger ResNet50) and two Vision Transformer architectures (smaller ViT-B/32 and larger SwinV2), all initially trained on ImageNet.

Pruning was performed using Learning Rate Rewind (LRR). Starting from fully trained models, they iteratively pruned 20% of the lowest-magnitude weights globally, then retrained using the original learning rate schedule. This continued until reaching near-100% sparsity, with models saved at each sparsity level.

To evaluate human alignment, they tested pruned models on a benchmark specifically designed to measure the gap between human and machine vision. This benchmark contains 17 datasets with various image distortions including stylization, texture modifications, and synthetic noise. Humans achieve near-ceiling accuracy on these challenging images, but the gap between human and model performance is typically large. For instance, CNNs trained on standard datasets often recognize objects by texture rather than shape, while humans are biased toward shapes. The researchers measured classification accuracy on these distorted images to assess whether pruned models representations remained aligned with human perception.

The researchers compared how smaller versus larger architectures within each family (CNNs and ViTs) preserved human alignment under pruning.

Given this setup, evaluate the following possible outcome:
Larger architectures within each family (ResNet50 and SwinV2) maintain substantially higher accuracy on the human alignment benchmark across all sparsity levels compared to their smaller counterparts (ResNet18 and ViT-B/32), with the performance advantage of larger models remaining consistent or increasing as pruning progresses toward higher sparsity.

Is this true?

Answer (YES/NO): NO